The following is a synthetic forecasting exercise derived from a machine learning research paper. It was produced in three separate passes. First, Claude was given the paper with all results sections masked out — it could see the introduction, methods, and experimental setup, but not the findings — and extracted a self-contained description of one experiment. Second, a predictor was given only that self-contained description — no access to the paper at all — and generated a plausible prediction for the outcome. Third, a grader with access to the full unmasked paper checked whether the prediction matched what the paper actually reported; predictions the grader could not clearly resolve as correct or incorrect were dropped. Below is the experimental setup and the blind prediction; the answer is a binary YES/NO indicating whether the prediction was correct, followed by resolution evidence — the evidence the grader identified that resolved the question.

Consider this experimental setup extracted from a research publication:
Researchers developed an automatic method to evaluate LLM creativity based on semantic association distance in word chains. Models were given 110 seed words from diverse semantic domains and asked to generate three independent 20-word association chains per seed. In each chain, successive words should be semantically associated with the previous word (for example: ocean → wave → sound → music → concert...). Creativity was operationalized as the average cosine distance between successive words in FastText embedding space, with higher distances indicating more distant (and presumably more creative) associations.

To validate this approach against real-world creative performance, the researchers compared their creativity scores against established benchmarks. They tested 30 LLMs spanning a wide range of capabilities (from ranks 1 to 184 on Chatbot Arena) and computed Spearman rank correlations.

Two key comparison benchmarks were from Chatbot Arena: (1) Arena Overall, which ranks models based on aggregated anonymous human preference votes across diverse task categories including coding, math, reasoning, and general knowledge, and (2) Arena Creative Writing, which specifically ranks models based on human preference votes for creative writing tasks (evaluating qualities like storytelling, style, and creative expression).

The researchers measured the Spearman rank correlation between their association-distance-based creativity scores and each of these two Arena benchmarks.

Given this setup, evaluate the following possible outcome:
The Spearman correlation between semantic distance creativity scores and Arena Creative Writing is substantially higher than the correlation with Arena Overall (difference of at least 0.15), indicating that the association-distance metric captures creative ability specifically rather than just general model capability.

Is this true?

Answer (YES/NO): NO